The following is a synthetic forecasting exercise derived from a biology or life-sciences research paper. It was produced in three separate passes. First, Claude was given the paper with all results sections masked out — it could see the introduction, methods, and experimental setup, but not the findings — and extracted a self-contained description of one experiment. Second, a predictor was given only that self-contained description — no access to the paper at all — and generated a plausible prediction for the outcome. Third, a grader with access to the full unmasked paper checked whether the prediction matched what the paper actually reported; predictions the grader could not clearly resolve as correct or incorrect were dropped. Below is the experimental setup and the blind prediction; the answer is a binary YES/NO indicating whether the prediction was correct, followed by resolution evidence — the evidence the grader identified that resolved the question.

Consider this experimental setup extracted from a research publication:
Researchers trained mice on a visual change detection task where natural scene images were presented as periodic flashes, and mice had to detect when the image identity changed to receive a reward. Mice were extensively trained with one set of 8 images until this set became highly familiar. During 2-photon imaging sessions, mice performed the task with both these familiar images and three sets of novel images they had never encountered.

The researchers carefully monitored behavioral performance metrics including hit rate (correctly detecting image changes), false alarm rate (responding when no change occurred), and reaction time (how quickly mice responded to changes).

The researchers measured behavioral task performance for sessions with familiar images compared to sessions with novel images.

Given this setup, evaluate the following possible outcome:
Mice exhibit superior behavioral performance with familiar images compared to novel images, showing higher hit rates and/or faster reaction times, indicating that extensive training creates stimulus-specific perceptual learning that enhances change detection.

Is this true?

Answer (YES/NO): NO